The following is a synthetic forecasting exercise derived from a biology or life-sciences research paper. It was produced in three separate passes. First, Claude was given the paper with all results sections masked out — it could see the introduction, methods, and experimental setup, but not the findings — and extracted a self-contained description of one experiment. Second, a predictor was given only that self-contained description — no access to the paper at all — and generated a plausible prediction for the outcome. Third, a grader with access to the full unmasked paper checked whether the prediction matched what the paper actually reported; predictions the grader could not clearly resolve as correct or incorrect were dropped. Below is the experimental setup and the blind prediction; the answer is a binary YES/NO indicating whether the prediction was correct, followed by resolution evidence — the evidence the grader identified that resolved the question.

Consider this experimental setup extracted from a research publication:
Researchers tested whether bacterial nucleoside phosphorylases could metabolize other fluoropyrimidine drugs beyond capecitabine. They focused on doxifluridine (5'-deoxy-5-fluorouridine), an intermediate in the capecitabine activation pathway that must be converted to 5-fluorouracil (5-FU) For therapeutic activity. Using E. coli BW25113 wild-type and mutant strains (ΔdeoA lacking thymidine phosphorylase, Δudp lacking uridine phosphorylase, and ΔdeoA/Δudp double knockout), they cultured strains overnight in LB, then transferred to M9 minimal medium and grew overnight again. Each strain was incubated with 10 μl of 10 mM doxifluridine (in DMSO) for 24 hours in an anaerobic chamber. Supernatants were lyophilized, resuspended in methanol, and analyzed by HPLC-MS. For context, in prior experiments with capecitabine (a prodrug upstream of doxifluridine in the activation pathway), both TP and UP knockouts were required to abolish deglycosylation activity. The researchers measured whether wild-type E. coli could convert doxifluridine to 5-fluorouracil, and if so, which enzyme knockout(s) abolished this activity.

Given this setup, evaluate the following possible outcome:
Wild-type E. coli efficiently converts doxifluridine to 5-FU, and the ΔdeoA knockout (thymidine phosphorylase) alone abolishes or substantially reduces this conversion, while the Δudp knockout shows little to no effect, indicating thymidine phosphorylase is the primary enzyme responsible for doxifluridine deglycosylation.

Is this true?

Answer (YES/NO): NO